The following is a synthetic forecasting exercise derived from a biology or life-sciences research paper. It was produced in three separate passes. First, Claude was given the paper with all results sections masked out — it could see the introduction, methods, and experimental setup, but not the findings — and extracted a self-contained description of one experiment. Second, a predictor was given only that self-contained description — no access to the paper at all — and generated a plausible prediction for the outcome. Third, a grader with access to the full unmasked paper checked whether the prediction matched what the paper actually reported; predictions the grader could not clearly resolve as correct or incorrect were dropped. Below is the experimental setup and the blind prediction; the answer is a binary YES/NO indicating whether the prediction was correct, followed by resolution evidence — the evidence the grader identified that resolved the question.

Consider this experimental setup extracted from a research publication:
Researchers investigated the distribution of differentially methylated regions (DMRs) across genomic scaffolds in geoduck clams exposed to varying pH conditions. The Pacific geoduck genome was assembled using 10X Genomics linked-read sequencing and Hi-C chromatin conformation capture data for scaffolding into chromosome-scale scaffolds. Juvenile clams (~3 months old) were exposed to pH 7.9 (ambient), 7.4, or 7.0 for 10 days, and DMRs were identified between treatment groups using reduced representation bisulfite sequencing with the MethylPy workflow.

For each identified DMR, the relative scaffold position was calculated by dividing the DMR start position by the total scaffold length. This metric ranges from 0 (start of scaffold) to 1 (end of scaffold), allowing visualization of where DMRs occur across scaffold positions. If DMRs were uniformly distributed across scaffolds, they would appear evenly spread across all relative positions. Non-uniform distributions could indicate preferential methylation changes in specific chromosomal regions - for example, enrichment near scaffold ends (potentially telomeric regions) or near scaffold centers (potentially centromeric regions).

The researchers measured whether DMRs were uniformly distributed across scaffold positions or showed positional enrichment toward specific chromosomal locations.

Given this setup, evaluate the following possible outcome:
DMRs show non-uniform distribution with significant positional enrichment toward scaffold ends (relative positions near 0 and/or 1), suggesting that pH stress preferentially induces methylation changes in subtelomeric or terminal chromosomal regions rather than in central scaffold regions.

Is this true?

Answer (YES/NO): NO